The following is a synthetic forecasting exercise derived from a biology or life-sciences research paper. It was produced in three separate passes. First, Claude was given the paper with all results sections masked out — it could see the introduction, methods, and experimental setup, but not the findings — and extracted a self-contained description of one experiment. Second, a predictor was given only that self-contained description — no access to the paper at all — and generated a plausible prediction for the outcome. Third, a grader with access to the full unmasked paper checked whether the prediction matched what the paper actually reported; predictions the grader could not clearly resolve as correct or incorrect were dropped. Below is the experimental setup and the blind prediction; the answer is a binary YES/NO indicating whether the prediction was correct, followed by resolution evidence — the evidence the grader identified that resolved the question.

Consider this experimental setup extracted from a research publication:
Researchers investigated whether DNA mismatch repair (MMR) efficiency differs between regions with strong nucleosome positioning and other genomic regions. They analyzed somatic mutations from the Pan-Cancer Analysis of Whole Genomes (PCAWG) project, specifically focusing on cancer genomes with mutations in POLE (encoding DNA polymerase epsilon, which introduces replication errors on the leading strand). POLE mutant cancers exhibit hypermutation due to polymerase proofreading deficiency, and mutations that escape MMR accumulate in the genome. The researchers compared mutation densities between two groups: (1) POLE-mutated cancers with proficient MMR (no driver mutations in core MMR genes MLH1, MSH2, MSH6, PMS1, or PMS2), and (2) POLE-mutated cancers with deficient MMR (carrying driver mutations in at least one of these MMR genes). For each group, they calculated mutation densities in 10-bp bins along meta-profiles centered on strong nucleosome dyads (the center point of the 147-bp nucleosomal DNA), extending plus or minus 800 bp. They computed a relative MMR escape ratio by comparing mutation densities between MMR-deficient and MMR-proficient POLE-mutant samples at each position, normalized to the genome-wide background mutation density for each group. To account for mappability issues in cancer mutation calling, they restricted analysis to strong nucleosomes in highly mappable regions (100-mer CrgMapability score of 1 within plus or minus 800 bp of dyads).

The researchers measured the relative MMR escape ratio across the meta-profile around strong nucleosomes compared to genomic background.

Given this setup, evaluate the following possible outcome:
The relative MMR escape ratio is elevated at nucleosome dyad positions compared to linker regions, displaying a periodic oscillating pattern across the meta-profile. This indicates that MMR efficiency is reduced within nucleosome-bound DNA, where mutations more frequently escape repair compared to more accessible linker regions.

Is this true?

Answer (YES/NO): NO